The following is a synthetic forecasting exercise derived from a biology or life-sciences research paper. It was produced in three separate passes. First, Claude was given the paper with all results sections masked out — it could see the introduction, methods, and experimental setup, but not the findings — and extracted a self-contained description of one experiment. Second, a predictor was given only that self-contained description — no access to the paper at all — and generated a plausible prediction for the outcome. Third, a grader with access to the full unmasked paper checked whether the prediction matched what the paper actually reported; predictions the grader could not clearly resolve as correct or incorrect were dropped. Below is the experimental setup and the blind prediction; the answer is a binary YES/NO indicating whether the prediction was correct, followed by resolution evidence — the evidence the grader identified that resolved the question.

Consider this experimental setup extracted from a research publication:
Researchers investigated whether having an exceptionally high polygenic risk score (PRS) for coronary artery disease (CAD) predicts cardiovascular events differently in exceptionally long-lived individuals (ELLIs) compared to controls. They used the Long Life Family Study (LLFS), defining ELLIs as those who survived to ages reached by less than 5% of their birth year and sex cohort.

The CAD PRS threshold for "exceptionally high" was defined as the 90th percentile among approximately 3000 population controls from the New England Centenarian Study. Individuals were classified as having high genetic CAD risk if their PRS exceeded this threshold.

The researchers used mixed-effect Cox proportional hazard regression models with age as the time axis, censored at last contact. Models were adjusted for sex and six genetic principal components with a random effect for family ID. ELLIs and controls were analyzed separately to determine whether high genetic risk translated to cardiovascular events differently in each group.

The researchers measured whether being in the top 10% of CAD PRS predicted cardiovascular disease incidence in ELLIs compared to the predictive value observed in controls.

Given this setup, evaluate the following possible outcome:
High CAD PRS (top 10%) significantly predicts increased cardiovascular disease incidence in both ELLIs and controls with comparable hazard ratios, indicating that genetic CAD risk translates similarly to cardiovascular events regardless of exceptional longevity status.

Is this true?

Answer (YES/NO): NO